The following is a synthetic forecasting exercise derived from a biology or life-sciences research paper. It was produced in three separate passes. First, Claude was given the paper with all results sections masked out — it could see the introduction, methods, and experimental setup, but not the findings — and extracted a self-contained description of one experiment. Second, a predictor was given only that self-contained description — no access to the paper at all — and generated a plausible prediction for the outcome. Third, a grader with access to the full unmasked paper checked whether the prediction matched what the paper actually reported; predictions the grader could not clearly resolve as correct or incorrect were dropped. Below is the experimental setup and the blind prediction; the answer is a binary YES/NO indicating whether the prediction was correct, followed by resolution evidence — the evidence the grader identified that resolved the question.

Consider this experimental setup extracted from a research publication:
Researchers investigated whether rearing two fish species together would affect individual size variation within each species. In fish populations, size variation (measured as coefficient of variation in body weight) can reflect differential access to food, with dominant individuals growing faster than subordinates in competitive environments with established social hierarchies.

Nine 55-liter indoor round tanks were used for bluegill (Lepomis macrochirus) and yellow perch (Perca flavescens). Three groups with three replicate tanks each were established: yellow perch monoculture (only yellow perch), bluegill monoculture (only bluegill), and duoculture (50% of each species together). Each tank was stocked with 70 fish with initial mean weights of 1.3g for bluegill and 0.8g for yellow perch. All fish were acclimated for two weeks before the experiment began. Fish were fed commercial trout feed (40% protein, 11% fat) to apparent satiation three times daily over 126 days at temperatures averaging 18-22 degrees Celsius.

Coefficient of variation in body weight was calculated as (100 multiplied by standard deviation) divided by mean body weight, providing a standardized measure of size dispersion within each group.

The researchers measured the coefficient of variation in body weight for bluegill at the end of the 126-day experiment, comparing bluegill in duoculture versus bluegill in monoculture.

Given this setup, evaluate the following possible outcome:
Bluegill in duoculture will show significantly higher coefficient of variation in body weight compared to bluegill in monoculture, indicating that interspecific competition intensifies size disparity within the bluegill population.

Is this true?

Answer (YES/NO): NO